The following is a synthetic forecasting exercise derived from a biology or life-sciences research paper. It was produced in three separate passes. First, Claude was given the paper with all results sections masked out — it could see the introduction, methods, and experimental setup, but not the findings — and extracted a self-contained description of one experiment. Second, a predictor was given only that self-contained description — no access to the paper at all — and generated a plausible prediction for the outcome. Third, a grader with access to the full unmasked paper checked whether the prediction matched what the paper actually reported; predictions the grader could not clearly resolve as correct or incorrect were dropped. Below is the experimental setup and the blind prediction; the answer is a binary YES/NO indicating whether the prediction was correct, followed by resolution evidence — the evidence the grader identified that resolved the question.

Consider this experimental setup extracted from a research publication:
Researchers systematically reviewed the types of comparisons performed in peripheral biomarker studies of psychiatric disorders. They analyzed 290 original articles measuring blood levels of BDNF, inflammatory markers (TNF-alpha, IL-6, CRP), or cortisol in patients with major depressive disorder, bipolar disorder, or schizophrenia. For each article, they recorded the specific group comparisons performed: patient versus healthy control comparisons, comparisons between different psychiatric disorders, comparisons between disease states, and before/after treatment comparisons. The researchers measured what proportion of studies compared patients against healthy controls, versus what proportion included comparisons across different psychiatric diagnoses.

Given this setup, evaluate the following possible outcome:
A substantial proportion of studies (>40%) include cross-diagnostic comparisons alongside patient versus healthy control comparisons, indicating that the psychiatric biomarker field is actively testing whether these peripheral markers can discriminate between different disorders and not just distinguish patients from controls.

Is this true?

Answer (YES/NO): NO